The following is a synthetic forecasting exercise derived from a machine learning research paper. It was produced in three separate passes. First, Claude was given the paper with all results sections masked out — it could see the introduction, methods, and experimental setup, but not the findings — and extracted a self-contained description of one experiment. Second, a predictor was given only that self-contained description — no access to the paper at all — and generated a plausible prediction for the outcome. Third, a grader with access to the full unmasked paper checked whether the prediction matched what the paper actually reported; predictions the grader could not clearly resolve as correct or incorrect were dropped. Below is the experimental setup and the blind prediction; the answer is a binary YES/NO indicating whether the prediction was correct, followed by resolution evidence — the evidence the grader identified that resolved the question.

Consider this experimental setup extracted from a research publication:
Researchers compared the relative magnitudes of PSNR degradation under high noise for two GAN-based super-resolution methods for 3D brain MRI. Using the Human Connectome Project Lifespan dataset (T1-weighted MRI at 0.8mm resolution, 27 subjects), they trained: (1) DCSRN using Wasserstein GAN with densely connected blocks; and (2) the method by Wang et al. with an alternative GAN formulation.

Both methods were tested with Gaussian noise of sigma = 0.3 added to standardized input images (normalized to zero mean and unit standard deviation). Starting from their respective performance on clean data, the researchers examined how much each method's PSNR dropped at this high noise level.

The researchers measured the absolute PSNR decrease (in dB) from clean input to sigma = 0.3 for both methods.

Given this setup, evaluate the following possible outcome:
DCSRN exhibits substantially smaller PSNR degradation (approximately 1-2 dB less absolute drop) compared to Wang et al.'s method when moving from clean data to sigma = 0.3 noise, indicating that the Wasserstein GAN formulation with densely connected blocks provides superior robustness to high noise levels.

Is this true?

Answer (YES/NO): YES